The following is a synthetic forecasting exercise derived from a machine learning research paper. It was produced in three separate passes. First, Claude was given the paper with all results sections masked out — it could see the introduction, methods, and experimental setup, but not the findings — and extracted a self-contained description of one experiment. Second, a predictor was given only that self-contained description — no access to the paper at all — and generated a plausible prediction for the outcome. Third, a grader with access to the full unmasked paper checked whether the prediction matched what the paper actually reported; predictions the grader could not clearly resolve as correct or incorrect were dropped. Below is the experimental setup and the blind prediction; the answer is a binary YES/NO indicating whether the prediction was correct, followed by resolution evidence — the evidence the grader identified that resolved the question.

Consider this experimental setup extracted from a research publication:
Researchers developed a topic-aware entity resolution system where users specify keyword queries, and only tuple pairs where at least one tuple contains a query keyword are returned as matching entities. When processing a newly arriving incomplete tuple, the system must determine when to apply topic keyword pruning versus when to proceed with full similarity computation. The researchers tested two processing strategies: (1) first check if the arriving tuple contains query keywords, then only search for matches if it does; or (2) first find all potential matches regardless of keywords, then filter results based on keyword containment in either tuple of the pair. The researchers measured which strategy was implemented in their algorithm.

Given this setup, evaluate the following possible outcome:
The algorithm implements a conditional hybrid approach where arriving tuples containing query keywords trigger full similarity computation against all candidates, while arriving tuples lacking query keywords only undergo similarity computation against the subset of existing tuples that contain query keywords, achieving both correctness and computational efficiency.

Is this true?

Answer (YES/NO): YES